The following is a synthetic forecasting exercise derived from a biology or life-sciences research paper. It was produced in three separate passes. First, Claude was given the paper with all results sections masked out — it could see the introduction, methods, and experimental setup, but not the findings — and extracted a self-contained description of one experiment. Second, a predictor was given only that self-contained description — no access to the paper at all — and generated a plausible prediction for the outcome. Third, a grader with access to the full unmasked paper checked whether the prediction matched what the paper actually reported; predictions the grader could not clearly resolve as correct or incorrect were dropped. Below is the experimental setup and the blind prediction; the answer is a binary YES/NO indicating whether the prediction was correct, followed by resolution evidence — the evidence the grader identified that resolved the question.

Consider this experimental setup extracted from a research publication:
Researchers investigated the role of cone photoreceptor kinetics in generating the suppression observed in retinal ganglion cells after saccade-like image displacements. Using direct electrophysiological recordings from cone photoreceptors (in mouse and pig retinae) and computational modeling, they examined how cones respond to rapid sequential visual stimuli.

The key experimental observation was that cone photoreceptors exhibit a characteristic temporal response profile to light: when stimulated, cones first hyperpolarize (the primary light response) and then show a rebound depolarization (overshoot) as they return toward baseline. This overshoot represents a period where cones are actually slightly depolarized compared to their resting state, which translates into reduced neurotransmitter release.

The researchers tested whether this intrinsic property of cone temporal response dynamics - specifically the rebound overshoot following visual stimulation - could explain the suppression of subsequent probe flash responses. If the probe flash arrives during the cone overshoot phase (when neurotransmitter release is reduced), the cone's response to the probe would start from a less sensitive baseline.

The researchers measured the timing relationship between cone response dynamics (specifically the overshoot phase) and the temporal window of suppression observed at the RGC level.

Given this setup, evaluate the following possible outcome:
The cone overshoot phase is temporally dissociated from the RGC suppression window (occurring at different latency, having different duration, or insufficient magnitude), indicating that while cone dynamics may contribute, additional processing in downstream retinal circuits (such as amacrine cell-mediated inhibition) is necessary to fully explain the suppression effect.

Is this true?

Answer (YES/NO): NO